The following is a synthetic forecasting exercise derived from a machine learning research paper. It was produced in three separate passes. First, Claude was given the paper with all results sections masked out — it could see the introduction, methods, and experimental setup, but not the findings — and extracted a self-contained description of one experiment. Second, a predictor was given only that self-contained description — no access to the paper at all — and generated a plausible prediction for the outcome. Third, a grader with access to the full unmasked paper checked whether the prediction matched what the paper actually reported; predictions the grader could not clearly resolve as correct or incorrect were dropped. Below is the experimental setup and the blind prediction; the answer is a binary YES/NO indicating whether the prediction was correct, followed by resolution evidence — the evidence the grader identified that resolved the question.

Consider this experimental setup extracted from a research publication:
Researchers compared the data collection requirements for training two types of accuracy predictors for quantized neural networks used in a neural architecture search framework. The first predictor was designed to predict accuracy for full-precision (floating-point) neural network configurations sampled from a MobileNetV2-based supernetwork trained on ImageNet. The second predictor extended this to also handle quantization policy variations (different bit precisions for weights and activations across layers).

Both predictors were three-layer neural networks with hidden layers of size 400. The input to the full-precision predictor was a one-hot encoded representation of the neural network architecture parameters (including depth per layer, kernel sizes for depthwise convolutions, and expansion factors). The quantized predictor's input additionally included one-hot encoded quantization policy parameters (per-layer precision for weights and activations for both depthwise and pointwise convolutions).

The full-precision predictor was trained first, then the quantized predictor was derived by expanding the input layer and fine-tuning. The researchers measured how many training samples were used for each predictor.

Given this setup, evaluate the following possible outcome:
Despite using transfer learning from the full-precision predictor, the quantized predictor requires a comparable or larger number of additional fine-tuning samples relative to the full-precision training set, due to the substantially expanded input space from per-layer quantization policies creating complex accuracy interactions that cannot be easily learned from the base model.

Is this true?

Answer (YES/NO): NO